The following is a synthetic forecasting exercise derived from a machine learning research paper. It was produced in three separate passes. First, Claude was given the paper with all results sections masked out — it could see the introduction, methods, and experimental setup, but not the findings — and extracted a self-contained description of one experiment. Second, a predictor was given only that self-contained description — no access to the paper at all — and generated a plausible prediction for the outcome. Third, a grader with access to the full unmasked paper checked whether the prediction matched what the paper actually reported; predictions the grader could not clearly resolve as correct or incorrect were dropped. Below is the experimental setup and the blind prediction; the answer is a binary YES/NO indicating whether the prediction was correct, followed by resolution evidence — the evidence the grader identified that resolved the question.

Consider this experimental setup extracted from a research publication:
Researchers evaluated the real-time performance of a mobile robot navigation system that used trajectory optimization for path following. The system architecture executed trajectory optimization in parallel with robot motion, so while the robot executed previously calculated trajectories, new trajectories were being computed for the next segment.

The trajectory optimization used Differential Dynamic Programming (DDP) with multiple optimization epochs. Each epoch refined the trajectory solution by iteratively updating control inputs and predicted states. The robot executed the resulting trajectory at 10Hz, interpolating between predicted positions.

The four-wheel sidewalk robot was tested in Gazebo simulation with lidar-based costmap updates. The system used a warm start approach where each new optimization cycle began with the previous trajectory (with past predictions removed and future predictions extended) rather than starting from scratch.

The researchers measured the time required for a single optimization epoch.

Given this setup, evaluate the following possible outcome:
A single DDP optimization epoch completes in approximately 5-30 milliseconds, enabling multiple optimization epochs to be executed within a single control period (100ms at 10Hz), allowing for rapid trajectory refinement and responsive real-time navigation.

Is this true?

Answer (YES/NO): NO